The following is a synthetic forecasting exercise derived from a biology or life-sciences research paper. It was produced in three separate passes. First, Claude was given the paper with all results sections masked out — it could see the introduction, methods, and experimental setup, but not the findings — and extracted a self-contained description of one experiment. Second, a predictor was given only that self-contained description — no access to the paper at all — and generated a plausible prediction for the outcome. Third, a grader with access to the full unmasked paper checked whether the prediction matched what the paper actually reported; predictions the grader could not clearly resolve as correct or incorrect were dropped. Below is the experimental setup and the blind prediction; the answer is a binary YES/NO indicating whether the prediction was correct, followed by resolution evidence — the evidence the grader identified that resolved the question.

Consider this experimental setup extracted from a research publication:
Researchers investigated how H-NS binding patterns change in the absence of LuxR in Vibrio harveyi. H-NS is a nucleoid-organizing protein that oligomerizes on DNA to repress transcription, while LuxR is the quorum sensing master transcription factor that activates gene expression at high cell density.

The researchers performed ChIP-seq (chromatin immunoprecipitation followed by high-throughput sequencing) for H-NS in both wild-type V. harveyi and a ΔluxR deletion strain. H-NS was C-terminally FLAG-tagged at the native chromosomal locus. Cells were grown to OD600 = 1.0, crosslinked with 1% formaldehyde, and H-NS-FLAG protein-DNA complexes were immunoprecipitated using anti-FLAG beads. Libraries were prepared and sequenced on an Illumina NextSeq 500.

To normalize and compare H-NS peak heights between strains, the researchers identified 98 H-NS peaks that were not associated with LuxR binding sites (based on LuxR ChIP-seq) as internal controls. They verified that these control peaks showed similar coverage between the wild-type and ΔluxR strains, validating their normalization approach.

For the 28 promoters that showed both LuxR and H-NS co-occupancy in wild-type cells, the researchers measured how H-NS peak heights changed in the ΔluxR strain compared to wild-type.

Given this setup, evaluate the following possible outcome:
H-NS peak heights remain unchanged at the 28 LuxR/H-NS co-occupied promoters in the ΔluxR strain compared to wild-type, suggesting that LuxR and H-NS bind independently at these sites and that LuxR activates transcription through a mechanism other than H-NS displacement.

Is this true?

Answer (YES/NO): NO